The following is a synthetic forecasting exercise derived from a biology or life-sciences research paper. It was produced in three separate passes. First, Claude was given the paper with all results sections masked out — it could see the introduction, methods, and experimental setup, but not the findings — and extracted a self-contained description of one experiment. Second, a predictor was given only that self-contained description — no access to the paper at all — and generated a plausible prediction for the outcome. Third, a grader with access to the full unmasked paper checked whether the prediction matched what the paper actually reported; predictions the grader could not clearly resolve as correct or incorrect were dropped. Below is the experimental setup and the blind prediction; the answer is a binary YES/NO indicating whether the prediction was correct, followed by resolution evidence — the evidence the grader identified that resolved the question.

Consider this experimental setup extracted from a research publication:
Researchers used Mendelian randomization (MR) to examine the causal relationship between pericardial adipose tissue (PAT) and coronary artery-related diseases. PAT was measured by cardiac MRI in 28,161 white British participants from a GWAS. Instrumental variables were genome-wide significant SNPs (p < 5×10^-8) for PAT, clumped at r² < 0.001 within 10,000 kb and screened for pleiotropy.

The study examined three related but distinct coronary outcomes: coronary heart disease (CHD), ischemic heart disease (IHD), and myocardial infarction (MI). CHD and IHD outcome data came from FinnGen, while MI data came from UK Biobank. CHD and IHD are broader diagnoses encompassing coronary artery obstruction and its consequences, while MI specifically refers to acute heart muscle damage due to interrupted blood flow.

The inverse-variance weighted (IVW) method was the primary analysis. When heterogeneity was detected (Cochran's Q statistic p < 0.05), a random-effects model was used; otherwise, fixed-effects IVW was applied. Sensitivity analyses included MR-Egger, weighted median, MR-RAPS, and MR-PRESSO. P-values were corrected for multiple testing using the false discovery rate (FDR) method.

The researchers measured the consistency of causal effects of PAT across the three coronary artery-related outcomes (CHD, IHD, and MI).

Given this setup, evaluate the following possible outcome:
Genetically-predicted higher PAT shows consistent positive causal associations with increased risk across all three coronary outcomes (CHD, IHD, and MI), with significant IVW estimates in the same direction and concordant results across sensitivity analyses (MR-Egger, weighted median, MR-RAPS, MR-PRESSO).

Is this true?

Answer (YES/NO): NO